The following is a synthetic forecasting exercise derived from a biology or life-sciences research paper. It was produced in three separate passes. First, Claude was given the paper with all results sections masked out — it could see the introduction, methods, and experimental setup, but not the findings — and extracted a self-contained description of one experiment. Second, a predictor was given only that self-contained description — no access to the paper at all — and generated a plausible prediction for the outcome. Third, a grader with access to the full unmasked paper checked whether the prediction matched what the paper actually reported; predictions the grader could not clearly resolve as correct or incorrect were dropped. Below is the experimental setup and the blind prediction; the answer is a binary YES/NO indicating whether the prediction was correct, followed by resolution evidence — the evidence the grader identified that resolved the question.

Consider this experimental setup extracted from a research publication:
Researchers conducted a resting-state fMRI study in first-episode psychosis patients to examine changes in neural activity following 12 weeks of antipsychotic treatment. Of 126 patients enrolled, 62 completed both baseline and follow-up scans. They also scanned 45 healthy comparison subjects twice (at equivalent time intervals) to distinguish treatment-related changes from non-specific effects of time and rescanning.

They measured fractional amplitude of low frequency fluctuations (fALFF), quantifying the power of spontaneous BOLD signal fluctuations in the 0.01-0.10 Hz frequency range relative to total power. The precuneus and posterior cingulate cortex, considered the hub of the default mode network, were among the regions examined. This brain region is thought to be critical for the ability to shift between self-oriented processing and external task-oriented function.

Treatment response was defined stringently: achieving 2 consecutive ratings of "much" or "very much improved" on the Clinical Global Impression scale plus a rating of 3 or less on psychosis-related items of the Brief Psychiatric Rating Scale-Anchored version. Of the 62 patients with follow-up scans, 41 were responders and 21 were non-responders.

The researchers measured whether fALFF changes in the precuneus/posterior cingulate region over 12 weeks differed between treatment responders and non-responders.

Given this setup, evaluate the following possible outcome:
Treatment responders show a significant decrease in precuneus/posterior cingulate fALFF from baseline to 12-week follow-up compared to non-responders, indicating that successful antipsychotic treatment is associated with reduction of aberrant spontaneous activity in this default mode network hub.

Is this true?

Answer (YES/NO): NO